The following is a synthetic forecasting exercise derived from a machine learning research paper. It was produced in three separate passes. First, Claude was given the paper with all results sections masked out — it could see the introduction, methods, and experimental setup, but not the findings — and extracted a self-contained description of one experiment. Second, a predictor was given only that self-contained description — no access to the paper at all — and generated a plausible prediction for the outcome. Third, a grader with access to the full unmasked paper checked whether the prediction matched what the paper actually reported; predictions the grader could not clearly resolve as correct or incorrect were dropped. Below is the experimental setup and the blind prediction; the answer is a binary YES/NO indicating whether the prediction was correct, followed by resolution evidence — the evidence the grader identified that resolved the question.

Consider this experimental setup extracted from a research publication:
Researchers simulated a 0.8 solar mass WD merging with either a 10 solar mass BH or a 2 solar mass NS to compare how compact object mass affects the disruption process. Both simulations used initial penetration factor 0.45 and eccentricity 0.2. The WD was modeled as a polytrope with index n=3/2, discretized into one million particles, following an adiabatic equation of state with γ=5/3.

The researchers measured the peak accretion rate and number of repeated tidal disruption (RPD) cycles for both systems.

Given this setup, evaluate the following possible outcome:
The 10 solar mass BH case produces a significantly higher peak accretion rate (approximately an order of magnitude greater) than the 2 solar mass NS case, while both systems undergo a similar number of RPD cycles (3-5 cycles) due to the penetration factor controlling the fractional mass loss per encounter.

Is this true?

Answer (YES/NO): NO